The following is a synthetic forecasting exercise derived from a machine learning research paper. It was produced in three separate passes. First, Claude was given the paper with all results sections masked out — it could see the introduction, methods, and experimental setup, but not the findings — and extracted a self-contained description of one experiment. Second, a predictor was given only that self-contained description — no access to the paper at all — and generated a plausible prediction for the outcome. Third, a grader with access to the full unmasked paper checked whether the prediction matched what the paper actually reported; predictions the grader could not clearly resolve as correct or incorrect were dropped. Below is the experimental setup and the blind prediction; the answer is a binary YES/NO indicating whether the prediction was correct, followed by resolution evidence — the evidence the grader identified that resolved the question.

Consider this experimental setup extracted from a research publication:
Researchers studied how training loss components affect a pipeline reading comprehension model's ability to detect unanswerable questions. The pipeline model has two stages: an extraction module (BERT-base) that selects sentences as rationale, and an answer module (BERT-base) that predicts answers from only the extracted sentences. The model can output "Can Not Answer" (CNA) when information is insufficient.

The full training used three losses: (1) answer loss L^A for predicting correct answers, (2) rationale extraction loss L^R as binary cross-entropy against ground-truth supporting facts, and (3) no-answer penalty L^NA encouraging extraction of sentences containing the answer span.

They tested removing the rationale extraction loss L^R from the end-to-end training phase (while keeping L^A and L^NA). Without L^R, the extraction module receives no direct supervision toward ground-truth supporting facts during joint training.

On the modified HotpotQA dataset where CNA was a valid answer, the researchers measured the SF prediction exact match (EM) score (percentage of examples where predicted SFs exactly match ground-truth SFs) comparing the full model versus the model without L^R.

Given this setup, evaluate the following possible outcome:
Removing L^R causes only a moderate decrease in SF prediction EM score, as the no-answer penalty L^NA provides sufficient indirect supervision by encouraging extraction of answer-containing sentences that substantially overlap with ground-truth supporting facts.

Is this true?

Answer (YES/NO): NO